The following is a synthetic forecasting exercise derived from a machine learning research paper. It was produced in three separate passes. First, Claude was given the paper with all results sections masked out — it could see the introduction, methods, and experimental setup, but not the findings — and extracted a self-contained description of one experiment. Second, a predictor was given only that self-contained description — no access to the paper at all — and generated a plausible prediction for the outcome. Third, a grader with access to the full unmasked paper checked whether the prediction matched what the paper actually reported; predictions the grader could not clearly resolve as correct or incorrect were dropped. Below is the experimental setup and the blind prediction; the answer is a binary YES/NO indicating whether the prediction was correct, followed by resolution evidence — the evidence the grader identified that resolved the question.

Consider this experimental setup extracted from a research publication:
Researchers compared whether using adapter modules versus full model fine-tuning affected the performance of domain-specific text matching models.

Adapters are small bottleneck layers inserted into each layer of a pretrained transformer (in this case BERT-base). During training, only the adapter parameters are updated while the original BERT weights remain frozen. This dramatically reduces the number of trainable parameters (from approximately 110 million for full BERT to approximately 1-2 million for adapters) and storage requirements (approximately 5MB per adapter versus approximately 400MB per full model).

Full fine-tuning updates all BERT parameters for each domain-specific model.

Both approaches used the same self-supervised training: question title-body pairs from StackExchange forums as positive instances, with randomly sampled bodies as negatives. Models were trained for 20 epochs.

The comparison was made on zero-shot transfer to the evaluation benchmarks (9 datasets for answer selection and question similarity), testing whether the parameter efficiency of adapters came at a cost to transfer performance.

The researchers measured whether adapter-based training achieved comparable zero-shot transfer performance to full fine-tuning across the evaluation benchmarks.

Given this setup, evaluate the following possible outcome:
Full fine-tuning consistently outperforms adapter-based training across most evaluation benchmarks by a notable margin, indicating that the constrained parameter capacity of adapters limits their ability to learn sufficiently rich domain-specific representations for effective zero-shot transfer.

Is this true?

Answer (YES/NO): NO